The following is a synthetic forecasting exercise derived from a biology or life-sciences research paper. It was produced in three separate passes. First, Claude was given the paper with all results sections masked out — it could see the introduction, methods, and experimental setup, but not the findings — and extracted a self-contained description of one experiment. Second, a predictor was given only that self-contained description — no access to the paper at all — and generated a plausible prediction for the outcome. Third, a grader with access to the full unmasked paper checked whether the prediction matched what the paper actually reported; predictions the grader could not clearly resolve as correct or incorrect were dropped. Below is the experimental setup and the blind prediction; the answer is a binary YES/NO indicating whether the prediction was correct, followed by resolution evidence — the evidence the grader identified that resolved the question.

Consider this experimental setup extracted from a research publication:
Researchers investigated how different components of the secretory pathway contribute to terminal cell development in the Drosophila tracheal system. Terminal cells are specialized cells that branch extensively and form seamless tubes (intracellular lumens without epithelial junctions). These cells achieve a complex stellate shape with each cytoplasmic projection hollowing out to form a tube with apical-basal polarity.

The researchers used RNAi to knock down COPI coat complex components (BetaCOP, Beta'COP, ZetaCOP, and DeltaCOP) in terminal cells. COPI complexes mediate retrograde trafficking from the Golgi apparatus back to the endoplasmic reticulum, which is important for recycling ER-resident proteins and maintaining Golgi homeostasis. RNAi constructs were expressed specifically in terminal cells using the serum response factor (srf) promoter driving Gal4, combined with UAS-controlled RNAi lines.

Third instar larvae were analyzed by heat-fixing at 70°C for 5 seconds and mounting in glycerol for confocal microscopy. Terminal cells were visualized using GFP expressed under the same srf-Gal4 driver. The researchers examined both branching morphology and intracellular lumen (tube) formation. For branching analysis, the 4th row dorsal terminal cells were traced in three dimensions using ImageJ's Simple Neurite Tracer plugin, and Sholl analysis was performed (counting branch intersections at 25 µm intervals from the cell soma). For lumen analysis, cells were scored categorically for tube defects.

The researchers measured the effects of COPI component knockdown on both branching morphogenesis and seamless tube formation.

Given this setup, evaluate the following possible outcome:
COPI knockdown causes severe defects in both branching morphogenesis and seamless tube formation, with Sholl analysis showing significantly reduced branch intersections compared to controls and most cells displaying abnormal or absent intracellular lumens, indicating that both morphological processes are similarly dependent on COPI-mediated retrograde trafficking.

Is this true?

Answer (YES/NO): NO